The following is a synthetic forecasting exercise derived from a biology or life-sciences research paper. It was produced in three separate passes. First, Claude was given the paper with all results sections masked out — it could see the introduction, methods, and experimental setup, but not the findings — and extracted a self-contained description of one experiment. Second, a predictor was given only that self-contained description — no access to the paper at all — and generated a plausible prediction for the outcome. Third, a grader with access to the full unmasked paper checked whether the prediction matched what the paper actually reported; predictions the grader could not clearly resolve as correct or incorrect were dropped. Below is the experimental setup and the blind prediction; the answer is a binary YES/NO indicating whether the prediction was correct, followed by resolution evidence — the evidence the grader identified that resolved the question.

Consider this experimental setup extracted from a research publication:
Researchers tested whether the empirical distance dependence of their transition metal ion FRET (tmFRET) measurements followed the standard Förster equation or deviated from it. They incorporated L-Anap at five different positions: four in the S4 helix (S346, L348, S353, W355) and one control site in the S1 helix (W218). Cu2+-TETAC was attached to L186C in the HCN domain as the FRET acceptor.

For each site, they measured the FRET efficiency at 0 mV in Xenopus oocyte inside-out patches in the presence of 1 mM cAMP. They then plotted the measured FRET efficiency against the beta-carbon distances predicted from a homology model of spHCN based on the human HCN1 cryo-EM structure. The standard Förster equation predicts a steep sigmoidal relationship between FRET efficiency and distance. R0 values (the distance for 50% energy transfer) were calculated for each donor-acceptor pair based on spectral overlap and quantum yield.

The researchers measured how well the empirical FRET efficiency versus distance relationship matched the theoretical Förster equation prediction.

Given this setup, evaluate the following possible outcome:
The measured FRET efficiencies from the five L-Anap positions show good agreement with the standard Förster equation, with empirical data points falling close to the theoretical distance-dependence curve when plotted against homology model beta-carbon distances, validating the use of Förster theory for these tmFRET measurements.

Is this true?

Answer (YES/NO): NO